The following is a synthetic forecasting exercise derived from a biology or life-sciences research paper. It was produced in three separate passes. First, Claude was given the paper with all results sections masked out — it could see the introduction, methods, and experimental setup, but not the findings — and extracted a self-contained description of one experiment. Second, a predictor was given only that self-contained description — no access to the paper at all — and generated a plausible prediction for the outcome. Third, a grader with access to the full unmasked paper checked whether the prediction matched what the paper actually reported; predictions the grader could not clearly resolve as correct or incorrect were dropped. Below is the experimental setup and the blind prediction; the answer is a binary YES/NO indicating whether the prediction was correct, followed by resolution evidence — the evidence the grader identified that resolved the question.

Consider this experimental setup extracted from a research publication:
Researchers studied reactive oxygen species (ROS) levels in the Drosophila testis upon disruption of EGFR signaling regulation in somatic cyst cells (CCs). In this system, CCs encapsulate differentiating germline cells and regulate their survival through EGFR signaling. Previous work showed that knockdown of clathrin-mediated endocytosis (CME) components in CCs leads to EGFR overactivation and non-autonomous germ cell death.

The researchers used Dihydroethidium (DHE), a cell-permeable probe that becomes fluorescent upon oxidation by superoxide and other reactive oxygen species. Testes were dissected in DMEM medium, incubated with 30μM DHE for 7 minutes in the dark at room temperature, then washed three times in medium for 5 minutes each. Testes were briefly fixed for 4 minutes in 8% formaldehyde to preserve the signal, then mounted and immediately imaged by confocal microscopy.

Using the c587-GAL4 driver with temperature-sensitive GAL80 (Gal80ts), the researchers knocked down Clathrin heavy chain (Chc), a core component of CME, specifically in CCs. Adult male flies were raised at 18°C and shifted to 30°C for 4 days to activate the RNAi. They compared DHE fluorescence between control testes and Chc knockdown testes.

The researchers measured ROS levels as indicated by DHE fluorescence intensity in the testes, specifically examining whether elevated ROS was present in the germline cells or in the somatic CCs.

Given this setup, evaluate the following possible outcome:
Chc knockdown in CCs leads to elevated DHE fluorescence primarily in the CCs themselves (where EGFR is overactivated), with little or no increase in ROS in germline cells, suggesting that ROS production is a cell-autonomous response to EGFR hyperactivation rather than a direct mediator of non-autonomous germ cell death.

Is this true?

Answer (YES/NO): NO